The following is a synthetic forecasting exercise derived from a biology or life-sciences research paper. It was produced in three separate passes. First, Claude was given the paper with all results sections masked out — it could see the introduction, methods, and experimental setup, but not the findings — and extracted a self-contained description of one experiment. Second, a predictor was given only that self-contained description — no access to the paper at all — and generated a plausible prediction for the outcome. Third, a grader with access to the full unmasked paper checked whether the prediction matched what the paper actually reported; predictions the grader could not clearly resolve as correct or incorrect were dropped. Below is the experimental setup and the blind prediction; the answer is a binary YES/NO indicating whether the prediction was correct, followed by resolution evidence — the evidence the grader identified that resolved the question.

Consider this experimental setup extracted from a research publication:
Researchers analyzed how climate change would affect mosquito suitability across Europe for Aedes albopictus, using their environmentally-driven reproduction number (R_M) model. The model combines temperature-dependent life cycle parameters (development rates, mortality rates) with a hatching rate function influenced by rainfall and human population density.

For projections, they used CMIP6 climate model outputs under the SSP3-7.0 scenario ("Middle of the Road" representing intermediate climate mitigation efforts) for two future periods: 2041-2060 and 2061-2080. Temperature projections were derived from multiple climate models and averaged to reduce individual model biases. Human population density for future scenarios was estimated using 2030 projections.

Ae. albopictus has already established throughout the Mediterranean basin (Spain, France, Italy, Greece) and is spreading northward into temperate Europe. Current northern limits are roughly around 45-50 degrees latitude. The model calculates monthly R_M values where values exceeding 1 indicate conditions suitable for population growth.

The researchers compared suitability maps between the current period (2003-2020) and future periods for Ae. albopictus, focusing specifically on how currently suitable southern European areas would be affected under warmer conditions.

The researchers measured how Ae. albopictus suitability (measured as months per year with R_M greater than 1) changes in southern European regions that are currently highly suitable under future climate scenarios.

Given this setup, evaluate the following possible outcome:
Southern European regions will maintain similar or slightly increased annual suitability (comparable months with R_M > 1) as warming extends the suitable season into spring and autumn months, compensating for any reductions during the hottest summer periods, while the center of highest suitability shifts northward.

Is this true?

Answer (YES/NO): NO